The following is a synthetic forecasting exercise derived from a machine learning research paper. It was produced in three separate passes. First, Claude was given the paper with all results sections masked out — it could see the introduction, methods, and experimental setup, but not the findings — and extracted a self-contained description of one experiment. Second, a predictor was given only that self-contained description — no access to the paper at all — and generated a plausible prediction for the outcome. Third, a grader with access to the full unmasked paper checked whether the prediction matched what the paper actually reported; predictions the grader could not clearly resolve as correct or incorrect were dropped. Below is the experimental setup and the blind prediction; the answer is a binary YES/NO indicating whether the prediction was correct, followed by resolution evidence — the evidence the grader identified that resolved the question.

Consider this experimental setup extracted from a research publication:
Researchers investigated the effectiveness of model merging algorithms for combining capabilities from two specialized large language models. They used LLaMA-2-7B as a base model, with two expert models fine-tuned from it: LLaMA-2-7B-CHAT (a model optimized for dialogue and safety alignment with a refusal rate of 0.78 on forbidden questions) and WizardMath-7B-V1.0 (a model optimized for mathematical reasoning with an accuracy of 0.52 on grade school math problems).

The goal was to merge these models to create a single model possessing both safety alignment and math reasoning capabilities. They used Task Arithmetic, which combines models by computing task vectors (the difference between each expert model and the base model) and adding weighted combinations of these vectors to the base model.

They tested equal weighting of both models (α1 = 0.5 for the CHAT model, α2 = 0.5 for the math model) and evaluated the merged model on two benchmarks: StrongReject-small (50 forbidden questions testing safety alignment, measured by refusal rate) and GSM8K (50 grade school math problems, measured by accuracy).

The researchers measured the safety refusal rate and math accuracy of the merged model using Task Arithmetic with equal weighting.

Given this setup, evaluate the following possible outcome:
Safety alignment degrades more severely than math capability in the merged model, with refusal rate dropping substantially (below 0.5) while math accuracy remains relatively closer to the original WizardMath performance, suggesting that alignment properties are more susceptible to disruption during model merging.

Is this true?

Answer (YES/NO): NO